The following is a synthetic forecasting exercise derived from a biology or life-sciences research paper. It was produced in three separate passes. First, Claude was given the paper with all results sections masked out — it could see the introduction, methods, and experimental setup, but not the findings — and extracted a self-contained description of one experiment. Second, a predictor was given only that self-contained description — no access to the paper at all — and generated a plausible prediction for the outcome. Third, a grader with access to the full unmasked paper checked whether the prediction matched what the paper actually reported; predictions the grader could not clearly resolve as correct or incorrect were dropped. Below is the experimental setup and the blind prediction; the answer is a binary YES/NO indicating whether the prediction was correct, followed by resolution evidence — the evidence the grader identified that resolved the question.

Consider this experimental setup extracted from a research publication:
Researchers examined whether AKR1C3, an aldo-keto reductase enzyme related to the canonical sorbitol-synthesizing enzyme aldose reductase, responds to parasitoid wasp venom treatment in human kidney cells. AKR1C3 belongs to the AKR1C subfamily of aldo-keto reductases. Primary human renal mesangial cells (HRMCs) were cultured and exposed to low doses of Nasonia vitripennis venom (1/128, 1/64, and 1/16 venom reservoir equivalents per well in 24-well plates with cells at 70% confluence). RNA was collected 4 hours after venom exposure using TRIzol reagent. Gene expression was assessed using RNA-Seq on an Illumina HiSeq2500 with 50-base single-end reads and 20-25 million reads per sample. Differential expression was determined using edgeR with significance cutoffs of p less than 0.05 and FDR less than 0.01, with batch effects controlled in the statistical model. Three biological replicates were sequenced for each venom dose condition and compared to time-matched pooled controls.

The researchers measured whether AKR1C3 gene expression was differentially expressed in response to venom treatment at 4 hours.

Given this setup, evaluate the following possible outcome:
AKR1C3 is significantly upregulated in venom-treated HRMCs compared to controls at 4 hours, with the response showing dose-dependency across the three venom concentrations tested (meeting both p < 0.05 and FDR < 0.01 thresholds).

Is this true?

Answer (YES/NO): YES